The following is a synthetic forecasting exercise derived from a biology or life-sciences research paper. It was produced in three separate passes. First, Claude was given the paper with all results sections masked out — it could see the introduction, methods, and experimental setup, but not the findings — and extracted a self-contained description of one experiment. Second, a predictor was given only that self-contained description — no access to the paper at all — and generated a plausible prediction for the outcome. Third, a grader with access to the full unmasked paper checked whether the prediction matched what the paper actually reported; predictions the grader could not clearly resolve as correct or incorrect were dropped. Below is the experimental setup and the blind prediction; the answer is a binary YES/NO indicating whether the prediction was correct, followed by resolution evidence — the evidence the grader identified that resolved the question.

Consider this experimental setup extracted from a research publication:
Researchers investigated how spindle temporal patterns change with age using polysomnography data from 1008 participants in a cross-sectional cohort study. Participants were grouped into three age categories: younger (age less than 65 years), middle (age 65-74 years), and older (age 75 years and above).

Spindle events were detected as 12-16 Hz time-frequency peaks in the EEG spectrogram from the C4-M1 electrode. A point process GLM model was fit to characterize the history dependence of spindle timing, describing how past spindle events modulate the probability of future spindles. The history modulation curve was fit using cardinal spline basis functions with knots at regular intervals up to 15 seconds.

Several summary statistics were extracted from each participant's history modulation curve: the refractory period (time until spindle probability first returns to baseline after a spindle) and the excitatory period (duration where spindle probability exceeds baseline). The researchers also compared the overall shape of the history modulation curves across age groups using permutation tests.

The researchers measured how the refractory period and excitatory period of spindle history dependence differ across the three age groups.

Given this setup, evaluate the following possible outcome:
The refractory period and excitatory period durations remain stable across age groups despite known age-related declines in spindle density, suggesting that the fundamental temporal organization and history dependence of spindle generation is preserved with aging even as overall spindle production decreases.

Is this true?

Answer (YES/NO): NO